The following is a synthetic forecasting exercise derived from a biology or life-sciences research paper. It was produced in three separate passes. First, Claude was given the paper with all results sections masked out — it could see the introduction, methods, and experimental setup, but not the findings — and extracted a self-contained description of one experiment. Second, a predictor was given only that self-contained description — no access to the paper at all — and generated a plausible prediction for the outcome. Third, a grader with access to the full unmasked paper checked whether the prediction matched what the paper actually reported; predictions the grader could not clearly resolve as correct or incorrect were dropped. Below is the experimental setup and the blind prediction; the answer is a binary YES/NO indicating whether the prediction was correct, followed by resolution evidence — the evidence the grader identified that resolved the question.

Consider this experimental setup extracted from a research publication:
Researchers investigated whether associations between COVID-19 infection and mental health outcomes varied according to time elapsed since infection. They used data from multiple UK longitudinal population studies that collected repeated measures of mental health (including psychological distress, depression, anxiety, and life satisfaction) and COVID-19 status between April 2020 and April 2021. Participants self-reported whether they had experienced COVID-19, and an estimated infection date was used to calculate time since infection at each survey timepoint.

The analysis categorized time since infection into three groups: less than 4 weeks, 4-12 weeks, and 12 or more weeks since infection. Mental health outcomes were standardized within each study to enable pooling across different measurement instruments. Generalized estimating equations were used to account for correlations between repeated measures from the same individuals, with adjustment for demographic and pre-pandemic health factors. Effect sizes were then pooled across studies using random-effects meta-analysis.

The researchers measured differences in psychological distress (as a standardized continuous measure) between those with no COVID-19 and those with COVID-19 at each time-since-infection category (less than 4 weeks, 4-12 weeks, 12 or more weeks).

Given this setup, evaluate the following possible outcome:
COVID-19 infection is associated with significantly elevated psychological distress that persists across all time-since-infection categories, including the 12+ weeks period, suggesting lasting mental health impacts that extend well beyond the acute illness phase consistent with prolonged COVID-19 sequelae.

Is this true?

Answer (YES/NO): NO